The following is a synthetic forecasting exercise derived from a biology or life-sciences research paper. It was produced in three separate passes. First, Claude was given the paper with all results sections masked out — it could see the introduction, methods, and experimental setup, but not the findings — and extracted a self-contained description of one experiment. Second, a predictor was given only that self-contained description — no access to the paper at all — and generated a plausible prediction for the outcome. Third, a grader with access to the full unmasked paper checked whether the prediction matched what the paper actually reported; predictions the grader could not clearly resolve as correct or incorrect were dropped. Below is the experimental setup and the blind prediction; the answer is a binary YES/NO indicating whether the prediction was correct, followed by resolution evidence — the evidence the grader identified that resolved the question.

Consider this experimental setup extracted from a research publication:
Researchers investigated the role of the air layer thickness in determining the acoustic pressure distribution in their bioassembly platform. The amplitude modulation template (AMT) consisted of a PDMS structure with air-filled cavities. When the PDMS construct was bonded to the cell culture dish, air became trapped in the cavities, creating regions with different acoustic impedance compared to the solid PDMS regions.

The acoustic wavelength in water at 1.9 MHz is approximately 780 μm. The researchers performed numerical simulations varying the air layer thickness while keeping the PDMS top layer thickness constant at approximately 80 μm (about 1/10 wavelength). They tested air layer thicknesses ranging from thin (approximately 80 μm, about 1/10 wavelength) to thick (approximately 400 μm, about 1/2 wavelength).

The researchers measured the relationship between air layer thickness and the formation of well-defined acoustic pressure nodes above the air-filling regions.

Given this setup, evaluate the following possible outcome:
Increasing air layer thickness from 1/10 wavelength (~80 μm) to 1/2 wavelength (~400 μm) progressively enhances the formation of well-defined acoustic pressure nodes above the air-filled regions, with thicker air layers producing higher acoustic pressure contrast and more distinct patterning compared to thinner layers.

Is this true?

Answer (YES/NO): NO